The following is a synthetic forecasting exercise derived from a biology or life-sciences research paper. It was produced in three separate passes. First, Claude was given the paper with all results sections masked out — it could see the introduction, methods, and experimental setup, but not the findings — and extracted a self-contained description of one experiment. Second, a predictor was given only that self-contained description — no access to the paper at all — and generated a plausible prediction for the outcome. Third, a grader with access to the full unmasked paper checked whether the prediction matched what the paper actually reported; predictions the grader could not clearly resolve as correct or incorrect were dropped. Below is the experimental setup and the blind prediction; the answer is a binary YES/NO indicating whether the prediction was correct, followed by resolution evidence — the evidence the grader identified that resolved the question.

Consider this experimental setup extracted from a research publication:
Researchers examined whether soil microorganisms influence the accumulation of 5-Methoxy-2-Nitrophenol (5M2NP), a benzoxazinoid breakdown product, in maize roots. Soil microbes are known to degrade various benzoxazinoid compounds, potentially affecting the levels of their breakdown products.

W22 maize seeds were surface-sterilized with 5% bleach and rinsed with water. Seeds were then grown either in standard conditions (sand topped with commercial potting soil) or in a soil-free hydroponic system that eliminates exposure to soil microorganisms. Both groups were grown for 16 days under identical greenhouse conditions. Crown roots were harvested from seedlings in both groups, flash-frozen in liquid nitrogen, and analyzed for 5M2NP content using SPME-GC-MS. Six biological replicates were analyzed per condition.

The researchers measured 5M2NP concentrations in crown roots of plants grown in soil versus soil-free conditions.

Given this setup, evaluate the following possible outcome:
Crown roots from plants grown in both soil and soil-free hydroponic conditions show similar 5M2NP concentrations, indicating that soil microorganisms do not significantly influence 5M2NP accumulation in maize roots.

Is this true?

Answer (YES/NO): YES